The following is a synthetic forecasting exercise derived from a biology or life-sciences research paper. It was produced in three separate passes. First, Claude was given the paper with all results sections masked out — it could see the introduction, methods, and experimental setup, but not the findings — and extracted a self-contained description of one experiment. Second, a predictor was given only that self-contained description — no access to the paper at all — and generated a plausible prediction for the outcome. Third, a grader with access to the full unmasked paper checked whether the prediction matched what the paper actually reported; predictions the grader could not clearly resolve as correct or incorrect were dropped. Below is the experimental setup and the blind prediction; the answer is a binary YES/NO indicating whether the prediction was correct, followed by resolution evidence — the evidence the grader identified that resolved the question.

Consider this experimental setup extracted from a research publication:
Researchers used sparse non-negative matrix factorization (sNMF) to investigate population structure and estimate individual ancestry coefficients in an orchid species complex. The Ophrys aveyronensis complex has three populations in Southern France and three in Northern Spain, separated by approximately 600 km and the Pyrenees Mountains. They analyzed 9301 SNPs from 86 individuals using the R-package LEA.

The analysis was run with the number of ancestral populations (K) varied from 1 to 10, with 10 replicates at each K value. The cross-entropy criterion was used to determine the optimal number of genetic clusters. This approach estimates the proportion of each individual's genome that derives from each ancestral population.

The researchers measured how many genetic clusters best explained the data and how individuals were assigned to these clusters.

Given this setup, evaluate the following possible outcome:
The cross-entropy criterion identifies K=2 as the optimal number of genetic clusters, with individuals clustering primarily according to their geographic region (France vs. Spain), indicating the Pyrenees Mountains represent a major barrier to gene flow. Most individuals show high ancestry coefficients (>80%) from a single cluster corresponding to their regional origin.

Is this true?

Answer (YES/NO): NO